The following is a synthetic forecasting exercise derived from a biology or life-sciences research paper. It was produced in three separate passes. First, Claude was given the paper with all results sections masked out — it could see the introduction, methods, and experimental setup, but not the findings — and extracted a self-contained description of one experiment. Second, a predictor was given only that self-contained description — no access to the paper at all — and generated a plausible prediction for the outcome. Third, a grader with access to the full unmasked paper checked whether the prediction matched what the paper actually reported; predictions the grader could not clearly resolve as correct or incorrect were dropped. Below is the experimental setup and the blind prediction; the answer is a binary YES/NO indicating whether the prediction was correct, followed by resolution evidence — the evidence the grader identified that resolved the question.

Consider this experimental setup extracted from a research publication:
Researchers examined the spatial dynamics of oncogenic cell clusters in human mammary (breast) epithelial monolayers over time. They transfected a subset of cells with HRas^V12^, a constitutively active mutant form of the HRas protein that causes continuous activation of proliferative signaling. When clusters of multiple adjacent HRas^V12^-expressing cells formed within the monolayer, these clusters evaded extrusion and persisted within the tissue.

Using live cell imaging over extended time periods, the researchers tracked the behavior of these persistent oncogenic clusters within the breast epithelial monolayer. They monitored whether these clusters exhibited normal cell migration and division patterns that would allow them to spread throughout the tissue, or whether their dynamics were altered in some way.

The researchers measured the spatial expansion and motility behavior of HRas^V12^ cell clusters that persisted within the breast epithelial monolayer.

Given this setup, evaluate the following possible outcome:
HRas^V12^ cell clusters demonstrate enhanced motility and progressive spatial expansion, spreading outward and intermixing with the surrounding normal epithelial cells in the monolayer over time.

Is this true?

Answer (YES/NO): NO